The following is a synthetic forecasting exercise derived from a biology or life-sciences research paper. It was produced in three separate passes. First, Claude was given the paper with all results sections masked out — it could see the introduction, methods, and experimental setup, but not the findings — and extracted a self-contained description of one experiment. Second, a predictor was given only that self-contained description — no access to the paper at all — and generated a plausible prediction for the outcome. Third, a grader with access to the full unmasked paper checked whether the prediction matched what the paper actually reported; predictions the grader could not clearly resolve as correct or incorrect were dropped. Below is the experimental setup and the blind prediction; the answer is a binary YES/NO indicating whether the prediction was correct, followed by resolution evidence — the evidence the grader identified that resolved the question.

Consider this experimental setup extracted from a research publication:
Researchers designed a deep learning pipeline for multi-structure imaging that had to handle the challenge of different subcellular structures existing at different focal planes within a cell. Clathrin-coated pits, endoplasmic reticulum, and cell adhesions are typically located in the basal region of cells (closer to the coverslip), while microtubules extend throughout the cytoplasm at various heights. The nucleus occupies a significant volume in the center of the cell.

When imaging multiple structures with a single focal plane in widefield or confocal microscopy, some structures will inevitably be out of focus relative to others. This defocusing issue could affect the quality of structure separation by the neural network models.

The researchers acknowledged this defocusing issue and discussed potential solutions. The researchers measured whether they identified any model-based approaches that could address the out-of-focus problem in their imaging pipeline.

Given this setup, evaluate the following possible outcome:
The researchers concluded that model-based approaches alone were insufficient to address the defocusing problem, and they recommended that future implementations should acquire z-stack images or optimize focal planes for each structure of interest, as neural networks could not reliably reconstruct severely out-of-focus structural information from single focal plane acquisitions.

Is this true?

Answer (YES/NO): NO